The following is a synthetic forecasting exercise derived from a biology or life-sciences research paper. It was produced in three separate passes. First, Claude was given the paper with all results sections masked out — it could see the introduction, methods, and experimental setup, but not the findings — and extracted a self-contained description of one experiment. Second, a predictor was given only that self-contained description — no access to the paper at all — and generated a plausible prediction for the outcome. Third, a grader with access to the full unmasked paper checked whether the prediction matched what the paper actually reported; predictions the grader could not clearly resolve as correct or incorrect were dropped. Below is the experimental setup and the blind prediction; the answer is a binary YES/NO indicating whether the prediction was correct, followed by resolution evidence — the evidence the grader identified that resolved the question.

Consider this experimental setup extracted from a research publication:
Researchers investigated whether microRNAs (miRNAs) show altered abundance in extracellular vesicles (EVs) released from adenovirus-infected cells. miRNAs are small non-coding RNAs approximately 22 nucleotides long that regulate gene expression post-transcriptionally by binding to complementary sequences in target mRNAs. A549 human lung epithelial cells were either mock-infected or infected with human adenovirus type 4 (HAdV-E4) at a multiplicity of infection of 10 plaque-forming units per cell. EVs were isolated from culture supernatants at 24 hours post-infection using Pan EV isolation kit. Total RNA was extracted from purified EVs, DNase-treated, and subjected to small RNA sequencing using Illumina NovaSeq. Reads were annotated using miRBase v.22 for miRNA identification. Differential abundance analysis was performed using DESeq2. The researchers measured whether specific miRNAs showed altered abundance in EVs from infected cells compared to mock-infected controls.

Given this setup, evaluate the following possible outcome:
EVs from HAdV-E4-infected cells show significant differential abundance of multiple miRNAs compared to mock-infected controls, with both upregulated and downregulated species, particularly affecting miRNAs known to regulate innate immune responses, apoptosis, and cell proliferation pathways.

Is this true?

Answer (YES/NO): NO